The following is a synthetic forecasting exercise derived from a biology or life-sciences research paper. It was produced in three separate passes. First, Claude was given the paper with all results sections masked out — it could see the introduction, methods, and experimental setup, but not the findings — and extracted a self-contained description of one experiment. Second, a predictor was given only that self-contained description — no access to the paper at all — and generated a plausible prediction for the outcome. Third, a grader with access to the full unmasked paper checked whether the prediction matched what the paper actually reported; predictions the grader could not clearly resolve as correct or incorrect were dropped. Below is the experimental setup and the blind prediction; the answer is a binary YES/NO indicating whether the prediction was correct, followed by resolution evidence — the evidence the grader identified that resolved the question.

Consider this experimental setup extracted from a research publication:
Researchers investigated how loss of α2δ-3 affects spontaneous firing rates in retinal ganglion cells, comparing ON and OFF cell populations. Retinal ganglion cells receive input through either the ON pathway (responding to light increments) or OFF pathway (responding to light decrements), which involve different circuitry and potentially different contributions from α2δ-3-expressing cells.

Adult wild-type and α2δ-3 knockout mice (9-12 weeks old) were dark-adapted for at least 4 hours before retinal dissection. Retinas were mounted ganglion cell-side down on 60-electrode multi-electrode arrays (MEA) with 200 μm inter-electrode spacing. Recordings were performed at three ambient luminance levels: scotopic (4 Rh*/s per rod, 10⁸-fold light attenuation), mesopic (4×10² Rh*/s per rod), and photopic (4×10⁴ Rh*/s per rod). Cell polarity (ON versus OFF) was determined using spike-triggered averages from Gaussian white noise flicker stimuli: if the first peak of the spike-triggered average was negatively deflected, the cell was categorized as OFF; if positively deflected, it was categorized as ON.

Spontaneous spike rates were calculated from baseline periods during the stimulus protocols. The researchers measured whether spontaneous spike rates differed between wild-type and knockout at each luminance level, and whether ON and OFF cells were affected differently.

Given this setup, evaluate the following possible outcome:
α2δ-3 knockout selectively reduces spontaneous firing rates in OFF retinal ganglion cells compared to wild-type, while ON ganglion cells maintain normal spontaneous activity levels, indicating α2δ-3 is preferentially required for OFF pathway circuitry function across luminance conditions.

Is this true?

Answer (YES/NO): NO